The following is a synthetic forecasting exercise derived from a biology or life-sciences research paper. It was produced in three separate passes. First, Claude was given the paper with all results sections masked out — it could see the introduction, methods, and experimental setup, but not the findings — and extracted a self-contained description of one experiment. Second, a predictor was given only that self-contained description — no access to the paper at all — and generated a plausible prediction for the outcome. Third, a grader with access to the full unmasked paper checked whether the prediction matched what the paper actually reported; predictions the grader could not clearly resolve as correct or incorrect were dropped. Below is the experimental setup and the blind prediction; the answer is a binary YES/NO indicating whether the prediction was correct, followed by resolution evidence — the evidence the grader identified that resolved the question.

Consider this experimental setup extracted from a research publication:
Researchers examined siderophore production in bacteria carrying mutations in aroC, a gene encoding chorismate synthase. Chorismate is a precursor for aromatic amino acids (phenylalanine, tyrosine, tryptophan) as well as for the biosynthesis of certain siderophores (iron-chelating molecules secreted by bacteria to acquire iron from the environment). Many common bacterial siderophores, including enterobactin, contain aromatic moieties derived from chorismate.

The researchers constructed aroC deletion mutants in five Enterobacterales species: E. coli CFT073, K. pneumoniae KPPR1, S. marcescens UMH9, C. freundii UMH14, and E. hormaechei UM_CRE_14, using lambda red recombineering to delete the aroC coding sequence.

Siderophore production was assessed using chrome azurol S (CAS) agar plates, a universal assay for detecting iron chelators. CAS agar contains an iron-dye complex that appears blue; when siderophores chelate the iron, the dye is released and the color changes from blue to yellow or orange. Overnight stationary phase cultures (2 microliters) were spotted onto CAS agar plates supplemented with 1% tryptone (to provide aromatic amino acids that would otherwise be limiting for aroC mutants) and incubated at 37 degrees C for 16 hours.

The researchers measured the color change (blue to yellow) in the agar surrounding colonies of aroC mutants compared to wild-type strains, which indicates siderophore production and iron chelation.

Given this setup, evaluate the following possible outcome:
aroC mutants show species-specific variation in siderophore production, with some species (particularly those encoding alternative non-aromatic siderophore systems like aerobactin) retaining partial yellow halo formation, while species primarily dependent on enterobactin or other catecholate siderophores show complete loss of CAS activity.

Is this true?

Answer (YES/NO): NO